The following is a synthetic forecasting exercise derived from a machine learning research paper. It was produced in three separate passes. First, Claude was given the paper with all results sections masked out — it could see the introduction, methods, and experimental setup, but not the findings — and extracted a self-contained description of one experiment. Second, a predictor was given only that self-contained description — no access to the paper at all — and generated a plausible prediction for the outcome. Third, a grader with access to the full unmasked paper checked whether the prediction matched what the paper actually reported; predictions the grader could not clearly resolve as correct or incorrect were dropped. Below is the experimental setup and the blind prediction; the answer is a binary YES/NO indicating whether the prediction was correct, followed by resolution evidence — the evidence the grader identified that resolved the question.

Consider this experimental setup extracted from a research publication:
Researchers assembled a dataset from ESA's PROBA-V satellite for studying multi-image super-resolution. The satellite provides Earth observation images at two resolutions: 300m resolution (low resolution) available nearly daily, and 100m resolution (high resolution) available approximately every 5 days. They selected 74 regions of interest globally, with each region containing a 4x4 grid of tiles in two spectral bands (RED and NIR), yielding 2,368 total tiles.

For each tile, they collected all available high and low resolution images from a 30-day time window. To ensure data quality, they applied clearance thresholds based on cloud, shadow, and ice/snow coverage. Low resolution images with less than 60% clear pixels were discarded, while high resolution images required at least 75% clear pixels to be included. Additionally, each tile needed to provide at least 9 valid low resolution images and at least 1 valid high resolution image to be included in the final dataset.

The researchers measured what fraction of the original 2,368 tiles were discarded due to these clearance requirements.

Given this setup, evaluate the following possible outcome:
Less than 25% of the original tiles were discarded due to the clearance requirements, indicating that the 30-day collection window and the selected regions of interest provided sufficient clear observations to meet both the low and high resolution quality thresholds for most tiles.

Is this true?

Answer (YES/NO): NO